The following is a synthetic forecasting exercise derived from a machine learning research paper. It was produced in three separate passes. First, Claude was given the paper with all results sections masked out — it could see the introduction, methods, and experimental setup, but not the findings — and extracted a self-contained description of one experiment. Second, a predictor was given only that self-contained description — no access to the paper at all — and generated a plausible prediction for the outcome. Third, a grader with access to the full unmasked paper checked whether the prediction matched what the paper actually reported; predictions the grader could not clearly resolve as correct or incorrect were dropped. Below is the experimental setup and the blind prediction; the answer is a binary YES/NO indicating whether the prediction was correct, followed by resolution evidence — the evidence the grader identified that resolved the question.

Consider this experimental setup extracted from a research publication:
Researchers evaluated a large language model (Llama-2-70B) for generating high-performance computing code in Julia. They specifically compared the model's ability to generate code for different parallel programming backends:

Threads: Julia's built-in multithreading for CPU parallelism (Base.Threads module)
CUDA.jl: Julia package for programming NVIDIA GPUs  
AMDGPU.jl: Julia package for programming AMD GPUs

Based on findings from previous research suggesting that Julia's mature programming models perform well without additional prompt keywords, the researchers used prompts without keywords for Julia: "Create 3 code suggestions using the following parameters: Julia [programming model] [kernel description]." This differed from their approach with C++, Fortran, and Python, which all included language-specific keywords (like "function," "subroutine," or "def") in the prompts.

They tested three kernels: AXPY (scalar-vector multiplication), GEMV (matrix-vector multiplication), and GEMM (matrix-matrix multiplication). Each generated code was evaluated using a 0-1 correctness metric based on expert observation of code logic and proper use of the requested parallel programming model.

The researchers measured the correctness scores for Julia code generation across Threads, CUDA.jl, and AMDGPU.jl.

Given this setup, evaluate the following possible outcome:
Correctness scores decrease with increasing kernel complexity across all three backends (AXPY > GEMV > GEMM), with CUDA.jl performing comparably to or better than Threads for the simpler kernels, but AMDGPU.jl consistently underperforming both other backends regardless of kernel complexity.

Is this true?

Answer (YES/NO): NO